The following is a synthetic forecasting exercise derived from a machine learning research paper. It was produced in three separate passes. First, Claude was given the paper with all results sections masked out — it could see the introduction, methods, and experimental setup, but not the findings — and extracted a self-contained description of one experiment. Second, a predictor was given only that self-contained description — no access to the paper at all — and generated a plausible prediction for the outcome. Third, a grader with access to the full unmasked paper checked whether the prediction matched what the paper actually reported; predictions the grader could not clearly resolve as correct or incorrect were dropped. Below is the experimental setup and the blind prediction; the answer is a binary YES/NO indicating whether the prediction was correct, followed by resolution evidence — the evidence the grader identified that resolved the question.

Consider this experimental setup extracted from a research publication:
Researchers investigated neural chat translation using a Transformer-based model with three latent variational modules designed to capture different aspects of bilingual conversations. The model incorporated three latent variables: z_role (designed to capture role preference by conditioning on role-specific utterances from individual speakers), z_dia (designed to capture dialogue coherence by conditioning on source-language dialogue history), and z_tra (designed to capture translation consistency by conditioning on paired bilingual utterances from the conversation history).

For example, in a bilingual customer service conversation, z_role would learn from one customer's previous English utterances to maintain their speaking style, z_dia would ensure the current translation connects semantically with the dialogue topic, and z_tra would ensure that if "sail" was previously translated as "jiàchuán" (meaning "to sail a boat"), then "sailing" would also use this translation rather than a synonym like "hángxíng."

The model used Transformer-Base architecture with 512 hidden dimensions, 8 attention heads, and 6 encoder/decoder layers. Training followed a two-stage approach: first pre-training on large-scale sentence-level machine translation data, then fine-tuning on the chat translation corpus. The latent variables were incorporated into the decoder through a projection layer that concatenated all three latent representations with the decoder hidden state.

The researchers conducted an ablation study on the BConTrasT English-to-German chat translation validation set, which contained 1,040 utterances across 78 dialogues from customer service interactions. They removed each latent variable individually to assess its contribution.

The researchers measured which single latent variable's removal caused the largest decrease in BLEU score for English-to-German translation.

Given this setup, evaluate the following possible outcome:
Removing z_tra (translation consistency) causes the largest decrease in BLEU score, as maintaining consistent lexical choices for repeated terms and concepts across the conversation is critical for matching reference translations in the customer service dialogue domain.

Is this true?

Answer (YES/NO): YES